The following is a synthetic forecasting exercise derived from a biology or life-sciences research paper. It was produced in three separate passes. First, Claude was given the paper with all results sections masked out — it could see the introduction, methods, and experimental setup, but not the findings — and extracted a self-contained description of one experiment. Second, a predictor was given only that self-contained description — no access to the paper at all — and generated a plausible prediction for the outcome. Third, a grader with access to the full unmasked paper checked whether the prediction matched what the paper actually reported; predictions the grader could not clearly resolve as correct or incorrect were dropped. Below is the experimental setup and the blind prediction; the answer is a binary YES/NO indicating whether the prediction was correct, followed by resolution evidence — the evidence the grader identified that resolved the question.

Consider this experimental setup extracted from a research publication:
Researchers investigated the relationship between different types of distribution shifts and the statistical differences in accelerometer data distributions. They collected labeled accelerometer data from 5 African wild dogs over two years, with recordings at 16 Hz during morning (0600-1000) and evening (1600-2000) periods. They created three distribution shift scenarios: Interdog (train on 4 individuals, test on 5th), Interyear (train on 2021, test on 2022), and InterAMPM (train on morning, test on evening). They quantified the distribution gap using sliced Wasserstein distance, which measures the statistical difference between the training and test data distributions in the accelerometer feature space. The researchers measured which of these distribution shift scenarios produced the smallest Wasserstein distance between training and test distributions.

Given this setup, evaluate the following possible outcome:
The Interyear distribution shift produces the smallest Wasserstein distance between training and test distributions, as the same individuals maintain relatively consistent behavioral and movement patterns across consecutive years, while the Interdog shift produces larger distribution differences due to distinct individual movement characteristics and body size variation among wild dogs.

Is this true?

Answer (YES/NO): NO